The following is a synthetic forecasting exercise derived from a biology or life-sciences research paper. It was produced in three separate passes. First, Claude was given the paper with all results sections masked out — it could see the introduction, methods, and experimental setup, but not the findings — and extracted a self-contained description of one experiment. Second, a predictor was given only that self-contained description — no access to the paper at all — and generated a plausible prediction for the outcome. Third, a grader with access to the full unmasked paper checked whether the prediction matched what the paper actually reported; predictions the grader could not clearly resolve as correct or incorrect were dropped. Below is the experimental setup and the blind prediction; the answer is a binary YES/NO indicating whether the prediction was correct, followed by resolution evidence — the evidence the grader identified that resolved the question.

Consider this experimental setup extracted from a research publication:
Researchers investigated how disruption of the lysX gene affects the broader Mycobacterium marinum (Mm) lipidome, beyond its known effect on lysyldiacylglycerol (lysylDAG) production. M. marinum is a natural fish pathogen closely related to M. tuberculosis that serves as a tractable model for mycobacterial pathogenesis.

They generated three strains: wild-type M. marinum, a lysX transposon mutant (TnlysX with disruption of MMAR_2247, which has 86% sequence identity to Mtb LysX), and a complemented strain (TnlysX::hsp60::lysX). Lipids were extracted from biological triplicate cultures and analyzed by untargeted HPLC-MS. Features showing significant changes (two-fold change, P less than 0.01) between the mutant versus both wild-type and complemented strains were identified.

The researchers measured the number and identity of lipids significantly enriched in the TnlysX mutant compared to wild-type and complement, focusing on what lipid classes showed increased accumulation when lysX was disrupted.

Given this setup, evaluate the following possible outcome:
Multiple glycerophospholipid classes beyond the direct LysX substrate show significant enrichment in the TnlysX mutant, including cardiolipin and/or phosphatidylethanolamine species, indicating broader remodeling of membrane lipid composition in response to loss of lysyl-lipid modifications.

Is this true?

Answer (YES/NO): NO